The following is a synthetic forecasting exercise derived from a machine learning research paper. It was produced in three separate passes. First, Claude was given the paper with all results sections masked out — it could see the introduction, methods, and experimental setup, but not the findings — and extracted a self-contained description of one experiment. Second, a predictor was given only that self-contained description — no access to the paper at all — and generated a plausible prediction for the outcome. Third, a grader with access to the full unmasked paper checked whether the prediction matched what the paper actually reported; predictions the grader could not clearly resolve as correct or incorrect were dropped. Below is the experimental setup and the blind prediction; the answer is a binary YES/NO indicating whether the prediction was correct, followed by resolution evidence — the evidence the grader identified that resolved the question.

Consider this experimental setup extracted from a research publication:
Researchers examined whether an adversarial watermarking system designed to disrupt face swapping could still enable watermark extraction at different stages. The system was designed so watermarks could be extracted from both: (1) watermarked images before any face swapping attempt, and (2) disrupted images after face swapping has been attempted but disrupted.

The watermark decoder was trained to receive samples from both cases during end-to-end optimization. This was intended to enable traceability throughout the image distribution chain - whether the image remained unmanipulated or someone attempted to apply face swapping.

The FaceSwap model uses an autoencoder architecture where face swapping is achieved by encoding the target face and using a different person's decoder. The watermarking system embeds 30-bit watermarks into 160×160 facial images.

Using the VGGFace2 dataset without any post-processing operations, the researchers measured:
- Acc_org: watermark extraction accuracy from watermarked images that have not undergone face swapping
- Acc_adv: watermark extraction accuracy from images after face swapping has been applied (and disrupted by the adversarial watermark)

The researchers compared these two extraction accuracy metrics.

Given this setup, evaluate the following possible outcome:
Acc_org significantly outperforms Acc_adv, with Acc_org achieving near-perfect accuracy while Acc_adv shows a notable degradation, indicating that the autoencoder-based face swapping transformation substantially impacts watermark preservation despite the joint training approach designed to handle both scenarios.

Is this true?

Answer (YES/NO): NO